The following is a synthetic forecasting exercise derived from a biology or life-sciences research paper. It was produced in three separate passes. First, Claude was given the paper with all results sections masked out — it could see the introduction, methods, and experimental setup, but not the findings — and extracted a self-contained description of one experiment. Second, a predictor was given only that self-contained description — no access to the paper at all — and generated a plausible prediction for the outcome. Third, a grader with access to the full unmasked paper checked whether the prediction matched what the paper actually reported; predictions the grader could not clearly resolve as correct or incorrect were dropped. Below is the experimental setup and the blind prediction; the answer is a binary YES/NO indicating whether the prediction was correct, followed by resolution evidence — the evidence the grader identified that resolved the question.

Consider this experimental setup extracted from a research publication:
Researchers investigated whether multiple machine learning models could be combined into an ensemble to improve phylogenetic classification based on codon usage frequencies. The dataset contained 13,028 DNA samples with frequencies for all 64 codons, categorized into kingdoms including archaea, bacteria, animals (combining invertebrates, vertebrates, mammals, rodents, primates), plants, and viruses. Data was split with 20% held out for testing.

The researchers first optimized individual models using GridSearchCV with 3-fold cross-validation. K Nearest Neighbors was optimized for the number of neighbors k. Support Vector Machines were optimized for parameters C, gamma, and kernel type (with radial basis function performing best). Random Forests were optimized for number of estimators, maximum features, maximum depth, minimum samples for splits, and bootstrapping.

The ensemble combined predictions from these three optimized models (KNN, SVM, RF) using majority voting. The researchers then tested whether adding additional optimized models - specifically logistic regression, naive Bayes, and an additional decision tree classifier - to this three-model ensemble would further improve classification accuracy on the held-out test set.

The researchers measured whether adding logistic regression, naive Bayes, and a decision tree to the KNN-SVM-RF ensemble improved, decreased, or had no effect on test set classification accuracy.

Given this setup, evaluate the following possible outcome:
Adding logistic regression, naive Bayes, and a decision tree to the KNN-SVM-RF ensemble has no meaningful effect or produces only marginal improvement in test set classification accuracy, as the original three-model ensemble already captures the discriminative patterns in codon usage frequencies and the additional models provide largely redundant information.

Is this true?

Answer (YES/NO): NO